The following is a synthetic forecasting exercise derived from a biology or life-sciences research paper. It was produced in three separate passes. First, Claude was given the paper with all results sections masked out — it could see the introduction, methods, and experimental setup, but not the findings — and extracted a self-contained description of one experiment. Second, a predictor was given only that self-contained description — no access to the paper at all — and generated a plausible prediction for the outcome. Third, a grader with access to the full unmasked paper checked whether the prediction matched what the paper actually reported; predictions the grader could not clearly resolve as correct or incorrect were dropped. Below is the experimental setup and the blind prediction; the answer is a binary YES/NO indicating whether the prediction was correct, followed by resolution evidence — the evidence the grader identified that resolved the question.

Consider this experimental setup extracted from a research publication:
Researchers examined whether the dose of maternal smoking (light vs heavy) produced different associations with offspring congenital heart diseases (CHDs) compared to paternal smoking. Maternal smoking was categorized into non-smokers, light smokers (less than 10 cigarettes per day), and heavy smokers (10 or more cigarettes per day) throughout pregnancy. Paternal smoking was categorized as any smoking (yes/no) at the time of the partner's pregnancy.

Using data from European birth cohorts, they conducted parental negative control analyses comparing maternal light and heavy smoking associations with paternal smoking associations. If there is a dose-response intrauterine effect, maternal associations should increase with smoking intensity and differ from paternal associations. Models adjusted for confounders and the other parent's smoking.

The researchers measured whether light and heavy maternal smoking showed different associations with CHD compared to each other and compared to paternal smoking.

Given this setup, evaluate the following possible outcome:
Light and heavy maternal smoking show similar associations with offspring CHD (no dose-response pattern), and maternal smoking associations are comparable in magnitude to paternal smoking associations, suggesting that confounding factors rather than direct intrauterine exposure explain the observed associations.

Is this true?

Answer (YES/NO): NO